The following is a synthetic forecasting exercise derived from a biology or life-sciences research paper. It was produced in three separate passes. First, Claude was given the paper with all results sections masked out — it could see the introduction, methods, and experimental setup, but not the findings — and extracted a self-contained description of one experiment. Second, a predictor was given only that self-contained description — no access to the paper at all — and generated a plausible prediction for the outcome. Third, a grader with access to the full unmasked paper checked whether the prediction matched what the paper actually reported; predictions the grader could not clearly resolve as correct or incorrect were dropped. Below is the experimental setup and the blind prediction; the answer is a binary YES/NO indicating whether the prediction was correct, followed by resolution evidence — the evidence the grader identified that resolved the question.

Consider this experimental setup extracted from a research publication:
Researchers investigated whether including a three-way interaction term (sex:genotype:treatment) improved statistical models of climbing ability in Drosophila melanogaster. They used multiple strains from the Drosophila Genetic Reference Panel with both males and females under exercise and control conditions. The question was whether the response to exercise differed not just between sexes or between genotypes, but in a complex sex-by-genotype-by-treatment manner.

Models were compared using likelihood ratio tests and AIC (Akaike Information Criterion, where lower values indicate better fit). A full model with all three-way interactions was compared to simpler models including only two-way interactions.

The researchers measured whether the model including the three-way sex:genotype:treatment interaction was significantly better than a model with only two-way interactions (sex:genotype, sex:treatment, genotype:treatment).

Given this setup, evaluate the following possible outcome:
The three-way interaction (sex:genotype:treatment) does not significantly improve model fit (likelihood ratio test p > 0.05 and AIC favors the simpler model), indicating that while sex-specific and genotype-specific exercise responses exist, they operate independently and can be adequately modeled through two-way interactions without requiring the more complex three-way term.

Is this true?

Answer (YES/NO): NO